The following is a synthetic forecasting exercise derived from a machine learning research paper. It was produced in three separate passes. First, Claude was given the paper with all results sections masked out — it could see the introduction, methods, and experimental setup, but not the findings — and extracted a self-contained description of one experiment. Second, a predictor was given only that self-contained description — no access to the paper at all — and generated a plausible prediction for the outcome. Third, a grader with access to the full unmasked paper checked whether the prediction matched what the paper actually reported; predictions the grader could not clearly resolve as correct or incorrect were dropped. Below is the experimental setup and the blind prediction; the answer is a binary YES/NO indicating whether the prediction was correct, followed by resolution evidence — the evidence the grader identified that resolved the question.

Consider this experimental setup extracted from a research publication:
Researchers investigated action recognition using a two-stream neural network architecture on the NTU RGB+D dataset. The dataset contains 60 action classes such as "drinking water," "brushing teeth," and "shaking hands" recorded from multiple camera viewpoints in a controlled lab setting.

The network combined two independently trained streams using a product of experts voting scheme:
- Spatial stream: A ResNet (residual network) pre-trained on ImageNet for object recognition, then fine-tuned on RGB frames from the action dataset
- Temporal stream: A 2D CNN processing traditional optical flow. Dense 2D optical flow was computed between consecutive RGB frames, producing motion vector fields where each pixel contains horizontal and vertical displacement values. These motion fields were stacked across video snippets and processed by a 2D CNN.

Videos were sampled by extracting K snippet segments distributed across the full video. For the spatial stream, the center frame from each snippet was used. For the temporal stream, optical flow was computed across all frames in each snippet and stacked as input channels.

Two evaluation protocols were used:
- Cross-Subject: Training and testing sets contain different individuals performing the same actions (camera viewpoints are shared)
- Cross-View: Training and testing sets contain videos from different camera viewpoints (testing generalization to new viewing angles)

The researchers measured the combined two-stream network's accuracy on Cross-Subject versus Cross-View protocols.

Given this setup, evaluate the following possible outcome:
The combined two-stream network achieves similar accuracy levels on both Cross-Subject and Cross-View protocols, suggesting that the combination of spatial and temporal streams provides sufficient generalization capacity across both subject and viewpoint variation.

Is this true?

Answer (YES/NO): NO